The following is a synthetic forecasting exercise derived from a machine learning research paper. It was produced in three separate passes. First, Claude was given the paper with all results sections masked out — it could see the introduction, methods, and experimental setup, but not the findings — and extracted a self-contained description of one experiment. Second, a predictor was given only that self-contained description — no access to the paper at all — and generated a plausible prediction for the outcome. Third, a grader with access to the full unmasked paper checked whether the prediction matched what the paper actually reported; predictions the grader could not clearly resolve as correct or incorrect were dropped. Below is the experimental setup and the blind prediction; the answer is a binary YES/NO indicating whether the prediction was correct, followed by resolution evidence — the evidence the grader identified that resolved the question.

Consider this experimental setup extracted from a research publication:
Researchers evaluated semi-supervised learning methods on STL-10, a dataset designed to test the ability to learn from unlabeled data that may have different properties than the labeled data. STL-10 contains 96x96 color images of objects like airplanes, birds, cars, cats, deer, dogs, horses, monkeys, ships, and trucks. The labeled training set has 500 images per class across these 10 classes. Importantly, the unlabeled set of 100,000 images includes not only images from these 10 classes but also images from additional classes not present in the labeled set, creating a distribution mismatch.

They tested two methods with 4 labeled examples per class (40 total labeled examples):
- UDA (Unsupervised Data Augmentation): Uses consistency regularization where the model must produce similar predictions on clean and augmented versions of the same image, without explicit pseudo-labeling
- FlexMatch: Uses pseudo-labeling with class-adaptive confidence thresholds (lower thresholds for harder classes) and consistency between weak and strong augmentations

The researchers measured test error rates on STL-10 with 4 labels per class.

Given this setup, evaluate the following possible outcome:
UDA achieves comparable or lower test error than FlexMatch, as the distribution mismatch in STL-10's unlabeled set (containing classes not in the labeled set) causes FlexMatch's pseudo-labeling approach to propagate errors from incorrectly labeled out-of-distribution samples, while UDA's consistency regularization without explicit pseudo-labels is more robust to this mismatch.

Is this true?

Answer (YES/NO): NO